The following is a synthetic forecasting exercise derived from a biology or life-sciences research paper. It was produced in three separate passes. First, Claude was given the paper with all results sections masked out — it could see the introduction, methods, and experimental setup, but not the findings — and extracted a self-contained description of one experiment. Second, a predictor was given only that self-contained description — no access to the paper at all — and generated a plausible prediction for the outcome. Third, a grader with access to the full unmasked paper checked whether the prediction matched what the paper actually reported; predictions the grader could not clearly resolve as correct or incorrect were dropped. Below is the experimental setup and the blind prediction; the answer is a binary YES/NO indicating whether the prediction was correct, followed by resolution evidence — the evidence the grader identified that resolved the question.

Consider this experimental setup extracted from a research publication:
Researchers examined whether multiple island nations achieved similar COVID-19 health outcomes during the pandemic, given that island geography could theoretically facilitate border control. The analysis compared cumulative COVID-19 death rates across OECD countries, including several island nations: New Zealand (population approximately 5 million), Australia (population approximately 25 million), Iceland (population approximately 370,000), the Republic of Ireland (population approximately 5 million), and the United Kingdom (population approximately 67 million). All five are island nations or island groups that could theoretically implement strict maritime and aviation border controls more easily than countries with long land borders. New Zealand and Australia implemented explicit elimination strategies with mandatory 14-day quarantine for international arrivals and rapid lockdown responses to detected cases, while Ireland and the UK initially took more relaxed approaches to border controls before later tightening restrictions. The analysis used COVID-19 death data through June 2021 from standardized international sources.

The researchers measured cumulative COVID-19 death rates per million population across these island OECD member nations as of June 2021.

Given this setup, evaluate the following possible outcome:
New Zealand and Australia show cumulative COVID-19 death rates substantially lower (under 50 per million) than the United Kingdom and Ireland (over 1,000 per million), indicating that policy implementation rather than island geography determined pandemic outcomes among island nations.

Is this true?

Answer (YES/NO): YES